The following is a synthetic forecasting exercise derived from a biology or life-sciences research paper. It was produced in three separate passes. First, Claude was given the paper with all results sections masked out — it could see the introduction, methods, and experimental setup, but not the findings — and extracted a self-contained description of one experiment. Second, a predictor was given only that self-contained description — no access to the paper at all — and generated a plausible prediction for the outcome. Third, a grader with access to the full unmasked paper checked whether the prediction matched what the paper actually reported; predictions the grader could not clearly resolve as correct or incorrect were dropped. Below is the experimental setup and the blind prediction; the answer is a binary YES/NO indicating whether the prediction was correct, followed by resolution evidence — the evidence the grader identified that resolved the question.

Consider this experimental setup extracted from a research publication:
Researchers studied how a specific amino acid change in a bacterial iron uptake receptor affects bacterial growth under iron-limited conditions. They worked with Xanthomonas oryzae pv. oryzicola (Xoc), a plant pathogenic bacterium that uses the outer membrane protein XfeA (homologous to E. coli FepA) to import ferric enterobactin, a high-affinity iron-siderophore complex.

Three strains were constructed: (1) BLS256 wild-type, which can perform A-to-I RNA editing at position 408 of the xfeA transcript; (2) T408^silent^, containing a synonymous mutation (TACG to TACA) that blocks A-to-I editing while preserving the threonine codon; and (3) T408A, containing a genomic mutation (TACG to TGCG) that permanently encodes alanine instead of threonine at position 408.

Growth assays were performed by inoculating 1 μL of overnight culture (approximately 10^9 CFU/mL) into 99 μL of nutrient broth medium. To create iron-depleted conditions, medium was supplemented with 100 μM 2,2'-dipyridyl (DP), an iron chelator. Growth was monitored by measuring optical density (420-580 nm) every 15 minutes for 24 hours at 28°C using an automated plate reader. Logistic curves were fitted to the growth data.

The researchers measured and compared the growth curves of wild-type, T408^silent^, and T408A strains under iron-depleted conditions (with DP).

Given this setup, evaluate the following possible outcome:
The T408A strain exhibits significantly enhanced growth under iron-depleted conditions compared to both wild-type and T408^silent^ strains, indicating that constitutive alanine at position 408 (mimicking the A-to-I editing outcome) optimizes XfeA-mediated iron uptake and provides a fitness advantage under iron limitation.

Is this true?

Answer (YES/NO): YES